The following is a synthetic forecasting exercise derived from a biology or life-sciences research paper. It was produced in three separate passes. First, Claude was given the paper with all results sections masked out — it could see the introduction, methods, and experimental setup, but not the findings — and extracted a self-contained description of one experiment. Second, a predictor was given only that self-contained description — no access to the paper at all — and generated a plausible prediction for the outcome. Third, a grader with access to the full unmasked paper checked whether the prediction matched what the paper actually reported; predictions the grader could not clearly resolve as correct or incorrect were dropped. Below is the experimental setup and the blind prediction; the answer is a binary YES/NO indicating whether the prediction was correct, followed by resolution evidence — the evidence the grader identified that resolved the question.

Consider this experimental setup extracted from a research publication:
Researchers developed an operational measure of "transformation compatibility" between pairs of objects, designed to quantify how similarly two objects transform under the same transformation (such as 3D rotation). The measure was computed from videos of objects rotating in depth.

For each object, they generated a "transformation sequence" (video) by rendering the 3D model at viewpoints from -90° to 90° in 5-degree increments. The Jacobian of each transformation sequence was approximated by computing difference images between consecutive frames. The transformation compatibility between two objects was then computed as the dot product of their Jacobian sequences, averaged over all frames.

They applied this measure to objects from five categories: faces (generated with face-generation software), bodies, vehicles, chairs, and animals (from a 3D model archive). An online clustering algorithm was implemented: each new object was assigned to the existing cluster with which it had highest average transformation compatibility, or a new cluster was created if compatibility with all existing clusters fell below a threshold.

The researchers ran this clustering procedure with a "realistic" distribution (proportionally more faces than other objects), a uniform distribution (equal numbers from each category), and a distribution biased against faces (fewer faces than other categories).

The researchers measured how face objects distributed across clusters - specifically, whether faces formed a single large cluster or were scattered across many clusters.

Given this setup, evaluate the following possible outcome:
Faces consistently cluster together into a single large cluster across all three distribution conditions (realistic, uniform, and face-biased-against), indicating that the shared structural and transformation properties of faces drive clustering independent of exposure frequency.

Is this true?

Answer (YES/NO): YES